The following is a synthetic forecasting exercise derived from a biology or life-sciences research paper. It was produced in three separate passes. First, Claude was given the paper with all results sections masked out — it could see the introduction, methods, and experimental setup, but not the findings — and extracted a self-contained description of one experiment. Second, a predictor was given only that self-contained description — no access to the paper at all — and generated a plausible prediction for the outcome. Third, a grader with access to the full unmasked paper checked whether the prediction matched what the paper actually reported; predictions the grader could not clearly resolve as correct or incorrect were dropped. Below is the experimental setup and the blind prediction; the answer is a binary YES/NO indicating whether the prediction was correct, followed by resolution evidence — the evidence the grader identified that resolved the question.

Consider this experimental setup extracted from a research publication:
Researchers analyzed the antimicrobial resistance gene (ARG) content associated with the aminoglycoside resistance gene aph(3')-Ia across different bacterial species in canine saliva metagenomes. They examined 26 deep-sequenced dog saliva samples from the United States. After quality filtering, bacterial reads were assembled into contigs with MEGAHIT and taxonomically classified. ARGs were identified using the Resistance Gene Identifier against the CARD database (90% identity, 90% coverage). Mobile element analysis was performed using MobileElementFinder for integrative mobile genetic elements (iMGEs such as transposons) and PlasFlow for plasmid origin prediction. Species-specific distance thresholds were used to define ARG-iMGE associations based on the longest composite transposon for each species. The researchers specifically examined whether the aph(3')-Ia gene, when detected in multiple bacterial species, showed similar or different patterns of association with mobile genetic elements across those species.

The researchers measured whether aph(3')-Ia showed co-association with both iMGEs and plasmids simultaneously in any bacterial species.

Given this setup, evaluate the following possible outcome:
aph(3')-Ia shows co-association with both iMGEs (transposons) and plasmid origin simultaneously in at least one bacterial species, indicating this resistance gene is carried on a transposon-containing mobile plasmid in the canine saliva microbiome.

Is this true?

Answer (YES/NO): YES